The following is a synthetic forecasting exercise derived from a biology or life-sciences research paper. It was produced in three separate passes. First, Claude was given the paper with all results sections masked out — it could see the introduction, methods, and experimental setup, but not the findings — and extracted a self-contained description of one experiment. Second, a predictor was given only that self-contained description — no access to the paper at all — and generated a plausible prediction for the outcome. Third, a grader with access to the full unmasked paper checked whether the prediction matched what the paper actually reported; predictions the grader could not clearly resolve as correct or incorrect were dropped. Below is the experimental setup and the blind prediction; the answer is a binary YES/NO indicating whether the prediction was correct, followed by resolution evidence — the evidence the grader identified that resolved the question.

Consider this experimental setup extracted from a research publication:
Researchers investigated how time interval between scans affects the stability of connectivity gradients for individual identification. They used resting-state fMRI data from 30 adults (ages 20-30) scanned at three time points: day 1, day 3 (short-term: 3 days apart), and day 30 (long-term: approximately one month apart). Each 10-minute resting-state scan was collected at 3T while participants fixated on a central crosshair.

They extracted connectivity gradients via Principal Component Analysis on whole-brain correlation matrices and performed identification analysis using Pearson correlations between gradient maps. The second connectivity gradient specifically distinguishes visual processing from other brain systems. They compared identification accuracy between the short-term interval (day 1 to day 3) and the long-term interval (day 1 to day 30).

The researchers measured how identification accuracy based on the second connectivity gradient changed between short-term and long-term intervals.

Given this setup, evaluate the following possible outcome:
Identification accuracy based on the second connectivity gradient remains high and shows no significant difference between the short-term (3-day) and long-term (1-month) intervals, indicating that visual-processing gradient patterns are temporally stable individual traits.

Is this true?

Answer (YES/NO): NO